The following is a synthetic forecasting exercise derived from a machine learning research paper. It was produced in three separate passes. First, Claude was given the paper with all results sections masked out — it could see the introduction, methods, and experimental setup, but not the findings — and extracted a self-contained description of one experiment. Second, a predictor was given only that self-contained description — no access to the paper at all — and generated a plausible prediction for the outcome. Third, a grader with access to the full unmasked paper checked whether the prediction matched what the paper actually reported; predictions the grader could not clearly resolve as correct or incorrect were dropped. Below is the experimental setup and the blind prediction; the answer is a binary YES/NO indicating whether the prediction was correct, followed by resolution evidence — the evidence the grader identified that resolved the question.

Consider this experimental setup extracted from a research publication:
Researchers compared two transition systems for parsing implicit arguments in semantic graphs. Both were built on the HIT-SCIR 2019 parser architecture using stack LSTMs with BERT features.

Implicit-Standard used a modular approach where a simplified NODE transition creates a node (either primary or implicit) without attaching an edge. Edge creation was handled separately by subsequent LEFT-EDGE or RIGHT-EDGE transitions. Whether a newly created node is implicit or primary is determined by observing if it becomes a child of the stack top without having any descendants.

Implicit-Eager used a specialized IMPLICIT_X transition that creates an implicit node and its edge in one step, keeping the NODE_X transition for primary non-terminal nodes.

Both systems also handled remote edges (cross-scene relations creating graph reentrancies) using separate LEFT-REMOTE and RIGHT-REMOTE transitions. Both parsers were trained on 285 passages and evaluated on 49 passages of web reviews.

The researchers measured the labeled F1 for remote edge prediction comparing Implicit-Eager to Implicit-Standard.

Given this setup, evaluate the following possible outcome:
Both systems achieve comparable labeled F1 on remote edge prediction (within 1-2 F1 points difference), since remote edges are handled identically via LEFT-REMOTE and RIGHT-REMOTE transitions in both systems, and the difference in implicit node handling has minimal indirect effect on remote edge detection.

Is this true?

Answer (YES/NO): NO